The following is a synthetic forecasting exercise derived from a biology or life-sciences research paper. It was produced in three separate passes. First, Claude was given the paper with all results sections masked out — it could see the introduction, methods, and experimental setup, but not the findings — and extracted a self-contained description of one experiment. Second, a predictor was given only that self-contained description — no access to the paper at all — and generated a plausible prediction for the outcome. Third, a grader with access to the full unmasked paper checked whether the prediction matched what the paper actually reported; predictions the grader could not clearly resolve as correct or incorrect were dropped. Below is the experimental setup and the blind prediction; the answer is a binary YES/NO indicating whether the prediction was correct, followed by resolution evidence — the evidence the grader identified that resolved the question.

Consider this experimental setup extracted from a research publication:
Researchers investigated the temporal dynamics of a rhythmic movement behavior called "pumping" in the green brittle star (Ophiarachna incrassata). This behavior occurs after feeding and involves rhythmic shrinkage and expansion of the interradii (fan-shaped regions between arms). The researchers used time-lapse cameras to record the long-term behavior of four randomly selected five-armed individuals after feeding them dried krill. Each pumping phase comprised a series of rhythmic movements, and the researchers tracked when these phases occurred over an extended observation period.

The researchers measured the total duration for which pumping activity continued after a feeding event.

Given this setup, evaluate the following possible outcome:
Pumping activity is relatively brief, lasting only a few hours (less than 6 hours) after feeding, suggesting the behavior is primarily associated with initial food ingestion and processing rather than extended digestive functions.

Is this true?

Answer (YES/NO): NO